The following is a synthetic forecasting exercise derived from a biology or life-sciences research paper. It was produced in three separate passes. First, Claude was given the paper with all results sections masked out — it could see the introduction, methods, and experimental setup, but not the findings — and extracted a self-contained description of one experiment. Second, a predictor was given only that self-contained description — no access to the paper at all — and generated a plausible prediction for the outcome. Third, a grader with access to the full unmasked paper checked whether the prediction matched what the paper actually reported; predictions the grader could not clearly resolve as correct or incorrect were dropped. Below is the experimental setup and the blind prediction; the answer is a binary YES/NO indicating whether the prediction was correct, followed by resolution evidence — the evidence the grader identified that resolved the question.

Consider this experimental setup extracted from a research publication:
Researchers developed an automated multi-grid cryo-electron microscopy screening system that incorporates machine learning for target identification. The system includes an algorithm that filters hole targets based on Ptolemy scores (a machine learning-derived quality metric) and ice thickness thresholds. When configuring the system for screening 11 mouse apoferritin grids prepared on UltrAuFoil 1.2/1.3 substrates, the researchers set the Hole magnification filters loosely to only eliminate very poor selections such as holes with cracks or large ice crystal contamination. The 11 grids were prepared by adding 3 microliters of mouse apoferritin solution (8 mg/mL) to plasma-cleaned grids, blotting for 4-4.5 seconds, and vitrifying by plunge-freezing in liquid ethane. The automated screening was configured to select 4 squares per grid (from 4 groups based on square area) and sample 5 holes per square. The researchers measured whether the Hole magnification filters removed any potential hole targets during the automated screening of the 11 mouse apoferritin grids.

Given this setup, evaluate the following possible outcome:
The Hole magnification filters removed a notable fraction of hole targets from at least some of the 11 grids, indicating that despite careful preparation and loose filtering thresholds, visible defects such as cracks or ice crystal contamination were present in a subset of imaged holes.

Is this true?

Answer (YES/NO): NO